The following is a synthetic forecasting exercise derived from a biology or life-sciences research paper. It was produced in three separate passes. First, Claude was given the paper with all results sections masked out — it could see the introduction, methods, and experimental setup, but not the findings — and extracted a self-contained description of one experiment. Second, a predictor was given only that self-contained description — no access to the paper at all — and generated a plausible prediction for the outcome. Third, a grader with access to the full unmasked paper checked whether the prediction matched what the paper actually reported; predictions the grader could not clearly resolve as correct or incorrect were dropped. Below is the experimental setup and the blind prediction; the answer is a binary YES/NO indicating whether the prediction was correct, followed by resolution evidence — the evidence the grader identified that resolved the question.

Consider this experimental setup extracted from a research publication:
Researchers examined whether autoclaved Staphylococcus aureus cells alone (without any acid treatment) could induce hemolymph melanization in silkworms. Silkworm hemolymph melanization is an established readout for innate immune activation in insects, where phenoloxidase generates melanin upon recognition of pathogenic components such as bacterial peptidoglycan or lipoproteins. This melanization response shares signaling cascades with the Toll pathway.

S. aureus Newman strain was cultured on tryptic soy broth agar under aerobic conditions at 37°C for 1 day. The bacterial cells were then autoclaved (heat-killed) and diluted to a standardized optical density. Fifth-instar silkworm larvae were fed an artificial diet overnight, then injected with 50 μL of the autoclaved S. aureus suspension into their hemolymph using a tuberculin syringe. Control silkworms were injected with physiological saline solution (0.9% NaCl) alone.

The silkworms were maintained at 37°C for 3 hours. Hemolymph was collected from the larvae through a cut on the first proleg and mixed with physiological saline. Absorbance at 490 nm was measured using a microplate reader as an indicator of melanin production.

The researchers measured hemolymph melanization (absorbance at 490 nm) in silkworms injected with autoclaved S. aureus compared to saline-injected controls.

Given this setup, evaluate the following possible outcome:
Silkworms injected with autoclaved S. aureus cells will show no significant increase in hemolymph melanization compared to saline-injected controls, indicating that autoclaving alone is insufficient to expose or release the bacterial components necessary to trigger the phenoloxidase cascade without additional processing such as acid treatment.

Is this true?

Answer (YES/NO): YES